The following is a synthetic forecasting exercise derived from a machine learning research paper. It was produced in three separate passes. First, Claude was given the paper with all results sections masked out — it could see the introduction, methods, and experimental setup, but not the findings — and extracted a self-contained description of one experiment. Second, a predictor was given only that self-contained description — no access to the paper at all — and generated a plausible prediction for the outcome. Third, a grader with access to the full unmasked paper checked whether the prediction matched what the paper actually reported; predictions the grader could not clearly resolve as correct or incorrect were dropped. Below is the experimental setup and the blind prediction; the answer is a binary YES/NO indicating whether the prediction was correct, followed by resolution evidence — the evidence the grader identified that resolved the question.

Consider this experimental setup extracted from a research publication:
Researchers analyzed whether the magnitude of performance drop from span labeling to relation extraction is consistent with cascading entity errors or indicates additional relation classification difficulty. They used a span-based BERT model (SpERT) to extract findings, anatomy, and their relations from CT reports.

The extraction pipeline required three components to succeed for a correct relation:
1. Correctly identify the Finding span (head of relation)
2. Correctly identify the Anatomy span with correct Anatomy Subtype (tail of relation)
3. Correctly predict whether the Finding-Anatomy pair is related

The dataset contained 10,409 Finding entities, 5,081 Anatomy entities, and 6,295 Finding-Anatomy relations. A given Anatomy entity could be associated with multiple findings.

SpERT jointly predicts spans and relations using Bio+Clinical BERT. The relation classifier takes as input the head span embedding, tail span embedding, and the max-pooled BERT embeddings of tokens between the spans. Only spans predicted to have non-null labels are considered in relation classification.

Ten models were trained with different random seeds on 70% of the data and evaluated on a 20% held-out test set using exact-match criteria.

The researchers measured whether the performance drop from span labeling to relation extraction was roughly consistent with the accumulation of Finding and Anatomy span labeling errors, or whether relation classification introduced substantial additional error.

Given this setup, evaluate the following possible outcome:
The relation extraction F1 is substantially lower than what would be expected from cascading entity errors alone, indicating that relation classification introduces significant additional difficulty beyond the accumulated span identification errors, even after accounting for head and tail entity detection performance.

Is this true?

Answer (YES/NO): NO